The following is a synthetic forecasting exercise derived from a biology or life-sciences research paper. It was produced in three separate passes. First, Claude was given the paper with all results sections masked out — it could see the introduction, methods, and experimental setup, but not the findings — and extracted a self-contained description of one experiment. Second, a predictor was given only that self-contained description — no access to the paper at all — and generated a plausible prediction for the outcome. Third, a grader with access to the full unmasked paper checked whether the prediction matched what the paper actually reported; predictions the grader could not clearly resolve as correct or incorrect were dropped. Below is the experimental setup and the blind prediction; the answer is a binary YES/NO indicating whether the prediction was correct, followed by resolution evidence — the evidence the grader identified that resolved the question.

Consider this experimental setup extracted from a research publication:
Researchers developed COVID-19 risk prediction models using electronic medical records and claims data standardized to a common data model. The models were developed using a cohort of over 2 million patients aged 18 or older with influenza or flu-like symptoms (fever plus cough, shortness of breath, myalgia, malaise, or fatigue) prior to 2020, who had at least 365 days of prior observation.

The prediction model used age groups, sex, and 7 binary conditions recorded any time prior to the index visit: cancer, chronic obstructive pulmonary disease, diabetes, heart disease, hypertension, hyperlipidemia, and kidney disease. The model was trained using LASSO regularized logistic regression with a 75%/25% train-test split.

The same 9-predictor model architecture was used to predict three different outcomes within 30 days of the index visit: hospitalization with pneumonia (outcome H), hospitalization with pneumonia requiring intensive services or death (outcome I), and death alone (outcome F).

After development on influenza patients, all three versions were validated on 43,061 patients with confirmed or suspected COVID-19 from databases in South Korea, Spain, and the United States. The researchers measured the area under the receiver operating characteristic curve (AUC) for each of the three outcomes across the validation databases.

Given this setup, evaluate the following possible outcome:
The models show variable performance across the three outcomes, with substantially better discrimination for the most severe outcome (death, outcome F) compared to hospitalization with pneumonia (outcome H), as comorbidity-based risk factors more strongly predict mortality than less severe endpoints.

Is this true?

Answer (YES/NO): YES